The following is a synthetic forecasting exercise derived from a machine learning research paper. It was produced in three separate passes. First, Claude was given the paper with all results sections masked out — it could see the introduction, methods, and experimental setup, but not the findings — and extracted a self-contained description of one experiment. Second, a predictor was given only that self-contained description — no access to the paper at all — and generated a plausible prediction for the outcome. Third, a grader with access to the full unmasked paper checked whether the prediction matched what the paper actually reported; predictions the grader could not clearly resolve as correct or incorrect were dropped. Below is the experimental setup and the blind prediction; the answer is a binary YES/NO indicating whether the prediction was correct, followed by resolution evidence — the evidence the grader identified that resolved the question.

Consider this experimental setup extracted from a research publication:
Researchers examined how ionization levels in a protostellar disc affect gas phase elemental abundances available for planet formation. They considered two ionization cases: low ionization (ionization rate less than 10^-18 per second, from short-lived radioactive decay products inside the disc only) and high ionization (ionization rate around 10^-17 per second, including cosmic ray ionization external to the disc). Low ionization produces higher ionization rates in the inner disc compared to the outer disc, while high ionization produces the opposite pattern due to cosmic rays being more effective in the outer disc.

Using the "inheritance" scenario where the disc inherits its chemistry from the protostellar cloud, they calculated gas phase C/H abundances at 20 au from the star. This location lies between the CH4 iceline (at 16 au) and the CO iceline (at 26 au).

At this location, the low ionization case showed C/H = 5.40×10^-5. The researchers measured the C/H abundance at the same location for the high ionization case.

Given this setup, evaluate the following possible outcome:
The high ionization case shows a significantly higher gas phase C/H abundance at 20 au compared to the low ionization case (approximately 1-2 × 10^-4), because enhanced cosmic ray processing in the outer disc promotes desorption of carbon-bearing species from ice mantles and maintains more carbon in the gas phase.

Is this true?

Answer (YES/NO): NO